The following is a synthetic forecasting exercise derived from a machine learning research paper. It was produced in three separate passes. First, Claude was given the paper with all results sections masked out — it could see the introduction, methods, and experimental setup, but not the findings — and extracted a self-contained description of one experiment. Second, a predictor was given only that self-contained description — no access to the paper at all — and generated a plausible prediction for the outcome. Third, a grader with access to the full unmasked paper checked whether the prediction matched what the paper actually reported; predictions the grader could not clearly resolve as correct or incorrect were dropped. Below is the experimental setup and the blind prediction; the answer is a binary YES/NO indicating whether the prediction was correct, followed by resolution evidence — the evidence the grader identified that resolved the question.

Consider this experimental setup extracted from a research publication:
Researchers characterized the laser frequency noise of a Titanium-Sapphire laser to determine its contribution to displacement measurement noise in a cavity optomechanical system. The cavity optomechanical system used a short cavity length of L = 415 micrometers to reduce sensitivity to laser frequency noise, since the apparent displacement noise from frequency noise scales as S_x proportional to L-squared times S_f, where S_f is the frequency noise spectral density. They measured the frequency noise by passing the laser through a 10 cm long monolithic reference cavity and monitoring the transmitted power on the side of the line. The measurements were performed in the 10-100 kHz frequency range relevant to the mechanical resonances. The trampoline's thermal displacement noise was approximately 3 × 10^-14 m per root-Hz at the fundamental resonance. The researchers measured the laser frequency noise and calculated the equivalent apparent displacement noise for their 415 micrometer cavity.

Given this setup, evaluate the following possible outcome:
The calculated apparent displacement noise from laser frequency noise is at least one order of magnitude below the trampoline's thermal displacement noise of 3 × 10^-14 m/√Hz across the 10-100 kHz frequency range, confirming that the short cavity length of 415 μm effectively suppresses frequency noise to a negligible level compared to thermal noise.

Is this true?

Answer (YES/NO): YES